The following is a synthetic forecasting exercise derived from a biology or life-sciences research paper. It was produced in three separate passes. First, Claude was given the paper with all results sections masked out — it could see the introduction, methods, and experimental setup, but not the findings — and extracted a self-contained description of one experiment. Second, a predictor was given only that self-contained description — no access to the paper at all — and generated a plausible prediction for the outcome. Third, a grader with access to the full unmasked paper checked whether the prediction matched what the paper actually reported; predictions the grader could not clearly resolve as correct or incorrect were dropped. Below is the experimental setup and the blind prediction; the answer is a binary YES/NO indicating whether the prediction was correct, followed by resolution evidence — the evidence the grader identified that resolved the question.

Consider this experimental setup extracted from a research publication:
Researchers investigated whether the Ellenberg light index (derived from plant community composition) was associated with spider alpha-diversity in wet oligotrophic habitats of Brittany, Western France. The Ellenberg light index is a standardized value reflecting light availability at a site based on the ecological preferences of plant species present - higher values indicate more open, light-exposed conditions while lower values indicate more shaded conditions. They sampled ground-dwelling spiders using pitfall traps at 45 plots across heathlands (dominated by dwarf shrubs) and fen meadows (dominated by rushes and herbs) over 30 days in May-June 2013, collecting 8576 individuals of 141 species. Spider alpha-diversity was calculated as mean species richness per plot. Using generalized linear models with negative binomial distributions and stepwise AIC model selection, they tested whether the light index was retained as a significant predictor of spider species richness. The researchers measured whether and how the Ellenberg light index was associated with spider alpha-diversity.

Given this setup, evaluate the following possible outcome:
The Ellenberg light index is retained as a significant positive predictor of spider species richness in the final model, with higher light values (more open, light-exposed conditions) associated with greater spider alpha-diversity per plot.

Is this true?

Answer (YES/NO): YES